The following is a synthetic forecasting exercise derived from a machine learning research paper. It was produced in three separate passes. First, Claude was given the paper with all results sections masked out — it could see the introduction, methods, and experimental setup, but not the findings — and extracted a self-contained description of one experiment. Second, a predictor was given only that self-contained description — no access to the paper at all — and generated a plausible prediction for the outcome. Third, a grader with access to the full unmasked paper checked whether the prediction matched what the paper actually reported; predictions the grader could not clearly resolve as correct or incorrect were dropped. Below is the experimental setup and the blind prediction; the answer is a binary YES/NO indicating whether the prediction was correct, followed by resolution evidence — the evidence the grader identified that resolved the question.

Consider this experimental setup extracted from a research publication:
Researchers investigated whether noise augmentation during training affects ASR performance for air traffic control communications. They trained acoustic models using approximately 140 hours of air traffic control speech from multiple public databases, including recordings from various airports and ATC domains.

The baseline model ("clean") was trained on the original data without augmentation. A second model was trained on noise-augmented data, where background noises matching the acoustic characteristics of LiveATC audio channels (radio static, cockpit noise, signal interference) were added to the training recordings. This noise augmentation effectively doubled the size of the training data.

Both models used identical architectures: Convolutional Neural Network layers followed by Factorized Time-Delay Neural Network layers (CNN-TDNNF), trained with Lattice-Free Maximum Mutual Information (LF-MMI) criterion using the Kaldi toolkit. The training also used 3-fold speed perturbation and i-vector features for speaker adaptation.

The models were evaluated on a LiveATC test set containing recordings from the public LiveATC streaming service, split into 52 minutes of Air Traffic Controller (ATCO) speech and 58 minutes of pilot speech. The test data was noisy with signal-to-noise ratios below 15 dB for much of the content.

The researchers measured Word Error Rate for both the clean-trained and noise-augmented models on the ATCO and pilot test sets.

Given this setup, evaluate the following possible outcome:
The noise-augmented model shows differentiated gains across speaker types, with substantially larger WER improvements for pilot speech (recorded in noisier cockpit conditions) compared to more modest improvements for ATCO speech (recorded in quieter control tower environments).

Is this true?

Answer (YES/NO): NO